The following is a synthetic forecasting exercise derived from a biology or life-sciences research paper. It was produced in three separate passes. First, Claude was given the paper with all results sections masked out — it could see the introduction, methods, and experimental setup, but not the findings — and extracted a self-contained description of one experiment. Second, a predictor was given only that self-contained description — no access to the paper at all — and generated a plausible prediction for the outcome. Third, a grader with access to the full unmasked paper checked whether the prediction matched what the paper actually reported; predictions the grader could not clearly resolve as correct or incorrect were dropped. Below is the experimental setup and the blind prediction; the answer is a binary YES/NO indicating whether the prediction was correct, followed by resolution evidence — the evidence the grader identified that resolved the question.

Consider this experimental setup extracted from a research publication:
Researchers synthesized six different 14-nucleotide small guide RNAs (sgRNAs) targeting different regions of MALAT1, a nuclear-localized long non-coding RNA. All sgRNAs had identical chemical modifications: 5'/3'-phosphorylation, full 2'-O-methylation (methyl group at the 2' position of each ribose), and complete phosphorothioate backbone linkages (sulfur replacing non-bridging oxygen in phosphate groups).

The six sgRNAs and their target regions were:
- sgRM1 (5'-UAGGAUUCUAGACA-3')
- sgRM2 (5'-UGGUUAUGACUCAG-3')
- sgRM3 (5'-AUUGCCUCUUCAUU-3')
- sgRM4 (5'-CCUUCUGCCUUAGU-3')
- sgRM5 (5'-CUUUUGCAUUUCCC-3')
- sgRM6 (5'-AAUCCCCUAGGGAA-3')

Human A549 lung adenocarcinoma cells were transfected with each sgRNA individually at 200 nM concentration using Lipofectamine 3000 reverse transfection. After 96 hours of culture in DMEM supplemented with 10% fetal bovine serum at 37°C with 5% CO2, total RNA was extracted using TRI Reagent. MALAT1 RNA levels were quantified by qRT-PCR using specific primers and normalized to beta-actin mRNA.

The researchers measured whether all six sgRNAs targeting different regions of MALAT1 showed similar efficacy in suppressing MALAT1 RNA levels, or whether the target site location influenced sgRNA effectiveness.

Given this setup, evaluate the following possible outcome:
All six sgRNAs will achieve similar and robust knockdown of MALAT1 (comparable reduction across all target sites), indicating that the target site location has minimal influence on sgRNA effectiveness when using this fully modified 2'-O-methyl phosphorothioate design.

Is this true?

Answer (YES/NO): NO